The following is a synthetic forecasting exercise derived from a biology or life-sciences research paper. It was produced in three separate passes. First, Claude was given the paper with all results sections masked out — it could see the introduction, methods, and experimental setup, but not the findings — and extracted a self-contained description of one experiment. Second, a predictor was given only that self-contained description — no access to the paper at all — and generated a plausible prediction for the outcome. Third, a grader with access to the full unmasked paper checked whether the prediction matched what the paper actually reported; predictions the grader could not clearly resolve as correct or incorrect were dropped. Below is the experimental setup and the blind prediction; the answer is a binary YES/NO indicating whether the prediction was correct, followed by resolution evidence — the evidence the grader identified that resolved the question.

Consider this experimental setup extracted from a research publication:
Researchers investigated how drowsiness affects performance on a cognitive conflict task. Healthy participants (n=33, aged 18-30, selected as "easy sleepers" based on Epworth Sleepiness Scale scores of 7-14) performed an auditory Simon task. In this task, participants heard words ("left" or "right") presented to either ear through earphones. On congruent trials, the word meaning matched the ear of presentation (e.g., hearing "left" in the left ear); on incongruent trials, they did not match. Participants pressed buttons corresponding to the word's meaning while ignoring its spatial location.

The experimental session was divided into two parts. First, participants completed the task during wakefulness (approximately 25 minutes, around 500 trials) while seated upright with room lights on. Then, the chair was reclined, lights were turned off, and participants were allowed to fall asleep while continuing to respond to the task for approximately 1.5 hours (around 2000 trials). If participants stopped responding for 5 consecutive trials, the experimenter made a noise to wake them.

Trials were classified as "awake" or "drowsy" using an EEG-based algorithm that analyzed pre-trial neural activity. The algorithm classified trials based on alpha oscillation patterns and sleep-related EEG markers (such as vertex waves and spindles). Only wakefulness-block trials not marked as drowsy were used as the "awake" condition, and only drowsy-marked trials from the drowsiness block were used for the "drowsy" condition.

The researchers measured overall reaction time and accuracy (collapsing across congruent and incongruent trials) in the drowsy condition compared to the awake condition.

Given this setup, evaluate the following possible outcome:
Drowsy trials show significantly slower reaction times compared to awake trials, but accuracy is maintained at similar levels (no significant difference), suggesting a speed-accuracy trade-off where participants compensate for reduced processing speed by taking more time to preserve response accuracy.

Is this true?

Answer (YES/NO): NO